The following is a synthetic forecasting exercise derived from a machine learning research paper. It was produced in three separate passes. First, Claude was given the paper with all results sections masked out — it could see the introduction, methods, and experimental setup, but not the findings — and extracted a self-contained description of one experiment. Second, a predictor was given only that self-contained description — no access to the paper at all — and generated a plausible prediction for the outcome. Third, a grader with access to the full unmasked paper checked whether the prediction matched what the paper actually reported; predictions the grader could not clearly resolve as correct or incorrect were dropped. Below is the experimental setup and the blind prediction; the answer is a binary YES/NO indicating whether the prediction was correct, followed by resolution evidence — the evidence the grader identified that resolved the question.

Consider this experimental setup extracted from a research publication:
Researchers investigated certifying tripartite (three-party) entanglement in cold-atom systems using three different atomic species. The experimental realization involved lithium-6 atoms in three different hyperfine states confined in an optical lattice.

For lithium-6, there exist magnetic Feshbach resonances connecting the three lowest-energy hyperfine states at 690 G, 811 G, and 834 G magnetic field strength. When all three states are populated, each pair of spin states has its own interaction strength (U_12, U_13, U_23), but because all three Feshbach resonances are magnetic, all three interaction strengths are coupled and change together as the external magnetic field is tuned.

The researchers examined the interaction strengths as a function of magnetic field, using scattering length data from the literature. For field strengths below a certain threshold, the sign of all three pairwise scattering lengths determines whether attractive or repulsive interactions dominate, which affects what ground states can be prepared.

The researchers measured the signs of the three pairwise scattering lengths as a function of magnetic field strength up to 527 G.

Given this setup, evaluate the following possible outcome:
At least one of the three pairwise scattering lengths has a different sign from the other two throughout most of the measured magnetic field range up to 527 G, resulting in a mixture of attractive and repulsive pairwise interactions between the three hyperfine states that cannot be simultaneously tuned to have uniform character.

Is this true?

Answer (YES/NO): NO